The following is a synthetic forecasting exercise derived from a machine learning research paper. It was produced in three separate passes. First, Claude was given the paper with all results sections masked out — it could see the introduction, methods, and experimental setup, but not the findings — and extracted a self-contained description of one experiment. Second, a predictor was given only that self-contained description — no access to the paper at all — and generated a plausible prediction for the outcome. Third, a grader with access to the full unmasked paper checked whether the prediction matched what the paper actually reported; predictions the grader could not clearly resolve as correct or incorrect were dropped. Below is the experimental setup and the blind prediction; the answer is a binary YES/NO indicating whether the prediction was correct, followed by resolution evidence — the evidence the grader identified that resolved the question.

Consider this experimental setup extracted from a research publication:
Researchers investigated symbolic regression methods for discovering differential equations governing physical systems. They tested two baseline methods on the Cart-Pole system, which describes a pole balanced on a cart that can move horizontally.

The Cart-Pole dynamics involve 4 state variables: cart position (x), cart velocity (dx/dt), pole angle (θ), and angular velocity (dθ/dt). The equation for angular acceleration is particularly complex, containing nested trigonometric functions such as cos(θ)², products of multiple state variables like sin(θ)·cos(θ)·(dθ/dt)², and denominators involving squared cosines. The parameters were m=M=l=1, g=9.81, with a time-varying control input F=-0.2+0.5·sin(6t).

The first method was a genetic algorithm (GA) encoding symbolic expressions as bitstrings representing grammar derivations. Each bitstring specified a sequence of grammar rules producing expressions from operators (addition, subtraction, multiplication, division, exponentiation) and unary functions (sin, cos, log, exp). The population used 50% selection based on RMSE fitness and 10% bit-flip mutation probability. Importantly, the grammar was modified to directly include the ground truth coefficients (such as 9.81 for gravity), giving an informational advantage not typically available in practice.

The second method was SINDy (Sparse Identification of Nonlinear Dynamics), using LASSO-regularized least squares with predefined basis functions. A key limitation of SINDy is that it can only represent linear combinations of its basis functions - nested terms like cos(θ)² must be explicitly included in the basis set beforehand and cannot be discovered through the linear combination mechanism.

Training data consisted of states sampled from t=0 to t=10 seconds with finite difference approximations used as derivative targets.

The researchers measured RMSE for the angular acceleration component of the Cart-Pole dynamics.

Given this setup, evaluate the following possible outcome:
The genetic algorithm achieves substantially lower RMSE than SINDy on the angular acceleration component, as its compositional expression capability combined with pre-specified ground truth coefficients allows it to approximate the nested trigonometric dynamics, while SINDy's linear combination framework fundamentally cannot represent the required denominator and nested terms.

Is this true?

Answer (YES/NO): NO